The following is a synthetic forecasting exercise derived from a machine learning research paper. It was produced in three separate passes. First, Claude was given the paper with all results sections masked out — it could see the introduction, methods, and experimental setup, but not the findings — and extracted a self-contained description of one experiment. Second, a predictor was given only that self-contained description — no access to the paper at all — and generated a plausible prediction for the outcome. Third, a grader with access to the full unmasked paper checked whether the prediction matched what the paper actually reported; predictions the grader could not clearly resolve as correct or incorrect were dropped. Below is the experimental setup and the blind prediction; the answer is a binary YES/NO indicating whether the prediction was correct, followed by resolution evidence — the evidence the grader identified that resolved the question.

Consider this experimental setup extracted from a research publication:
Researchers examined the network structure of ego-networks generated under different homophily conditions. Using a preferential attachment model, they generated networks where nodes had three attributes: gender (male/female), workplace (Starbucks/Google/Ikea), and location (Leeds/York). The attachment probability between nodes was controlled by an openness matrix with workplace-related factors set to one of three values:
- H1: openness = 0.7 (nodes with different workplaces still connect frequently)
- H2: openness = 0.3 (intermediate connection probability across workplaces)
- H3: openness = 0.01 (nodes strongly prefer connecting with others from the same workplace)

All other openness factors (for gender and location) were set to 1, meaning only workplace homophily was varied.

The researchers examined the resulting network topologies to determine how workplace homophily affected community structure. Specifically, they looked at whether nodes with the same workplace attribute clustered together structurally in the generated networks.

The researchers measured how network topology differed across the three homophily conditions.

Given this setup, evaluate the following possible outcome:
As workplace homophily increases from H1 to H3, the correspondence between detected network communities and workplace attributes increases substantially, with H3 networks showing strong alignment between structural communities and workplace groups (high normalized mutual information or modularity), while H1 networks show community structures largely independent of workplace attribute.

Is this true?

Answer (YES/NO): YES